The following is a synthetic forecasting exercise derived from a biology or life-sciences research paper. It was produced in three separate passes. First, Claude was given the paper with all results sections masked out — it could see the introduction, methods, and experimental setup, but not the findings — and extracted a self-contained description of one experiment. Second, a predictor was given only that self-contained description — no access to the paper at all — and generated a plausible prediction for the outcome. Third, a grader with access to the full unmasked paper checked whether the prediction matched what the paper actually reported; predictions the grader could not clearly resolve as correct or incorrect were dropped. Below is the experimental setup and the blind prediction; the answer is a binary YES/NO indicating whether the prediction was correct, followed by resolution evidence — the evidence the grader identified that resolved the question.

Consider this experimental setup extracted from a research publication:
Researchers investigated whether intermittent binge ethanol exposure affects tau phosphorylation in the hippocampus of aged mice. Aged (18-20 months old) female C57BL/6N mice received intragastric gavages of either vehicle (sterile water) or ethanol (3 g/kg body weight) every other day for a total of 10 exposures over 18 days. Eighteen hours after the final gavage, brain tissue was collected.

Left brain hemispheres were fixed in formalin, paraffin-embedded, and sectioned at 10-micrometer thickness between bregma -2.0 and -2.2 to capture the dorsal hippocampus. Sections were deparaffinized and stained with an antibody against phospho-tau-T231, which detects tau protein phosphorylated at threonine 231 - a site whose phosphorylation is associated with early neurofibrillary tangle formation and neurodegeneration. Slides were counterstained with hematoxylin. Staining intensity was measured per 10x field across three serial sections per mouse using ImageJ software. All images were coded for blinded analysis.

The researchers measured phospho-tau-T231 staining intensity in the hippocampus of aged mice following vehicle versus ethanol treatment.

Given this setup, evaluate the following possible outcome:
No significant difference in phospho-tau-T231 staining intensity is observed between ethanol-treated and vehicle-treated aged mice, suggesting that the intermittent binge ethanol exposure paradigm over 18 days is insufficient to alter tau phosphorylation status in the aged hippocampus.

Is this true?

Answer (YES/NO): NO